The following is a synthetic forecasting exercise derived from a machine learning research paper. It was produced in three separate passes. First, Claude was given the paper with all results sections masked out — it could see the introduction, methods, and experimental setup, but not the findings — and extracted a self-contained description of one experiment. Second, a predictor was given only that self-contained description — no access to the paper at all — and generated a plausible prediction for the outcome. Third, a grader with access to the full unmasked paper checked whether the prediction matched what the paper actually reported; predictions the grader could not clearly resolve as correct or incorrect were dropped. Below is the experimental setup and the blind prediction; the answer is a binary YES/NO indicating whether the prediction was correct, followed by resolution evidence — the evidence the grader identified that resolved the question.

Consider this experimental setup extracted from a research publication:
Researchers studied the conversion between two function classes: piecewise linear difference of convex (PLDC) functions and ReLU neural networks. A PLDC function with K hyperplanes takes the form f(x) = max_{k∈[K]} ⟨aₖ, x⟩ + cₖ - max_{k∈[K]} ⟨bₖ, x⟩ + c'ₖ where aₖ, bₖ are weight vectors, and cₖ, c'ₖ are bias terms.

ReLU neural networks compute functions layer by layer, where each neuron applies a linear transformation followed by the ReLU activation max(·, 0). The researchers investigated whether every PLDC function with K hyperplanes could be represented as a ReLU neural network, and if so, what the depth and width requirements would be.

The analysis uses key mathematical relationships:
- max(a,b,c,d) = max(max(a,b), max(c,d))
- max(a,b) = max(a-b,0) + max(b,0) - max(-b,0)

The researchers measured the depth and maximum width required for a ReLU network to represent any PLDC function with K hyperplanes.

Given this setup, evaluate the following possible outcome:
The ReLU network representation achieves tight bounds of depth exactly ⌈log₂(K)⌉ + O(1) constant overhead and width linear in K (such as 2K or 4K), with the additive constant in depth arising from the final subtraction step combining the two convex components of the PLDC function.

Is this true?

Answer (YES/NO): NO